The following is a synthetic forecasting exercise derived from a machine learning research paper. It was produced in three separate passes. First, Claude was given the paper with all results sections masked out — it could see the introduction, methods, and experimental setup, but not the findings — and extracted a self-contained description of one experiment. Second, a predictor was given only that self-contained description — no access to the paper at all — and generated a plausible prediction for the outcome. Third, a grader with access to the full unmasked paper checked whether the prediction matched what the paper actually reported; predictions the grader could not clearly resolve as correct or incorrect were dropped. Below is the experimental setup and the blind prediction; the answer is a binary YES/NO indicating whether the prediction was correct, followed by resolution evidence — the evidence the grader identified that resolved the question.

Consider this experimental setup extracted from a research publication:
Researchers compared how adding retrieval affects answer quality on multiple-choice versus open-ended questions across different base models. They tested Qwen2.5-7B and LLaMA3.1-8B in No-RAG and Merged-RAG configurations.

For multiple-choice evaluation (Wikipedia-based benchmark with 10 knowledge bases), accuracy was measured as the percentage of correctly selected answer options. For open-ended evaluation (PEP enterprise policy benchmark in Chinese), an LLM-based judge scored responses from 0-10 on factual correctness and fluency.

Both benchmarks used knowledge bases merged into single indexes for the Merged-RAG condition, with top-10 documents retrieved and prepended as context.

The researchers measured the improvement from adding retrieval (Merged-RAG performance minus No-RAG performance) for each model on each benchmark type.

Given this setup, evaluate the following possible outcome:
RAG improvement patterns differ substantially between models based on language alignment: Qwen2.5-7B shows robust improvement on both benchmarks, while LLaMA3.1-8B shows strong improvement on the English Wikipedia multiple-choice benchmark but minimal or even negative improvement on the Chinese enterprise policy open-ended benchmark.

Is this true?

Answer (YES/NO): YES